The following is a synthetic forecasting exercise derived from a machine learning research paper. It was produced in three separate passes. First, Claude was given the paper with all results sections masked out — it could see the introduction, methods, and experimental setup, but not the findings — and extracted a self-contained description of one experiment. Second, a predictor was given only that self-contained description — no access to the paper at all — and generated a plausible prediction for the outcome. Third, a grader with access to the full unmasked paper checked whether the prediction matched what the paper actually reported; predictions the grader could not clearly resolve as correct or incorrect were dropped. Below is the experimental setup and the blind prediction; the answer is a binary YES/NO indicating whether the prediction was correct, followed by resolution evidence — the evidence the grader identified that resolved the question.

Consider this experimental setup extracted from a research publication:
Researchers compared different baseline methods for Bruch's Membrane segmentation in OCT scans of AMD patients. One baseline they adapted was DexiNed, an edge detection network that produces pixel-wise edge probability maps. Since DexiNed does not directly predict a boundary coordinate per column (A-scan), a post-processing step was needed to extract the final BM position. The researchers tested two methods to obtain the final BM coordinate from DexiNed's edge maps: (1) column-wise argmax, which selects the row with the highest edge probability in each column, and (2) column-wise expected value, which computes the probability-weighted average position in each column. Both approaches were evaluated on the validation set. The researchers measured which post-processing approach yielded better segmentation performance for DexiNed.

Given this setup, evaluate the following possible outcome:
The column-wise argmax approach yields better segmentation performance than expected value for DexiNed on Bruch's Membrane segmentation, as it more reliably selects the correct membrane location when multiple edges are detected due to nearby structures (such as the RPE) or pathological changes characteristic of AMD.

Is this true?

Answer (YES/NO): NO